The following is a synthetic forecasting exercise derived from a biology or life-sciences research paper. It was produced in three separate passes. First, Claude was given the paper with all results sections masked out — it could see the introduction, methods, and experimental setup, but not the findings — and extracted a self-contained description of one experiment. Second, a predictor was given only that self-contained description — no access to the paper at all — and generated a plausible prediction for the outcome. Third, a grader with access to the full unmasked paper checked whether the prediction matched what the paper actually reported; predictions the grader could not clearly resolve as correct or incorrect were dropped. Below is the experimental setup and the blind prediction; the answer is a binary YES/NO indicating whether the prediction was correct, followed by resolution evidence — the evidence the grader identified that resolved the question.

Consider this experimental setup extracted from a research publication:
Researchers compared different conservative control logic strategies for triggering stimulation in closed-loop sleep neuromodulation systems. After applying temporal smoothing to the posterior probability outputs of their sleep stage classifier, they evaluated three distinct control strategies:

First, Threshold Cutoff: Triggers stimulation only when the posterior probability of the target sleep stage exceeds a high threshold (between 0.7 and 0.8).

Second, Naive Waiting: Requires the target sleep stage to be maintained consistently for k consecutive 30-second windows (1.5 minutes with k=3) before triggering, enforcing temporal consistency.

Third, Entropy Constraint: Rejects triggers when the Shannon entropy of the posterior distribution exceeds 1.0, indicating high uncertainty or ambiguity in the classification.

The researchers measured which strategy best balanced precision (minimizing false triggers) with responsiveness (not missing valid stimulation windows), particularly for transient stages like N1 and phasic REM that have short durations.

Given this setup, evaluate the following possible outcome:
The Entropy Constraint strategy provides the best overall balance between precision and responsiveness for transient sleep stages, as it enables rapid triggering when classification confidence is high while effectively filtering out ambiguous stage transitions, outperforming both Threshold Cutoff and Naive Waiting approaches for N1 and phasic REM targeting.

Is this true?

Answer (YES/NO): NO